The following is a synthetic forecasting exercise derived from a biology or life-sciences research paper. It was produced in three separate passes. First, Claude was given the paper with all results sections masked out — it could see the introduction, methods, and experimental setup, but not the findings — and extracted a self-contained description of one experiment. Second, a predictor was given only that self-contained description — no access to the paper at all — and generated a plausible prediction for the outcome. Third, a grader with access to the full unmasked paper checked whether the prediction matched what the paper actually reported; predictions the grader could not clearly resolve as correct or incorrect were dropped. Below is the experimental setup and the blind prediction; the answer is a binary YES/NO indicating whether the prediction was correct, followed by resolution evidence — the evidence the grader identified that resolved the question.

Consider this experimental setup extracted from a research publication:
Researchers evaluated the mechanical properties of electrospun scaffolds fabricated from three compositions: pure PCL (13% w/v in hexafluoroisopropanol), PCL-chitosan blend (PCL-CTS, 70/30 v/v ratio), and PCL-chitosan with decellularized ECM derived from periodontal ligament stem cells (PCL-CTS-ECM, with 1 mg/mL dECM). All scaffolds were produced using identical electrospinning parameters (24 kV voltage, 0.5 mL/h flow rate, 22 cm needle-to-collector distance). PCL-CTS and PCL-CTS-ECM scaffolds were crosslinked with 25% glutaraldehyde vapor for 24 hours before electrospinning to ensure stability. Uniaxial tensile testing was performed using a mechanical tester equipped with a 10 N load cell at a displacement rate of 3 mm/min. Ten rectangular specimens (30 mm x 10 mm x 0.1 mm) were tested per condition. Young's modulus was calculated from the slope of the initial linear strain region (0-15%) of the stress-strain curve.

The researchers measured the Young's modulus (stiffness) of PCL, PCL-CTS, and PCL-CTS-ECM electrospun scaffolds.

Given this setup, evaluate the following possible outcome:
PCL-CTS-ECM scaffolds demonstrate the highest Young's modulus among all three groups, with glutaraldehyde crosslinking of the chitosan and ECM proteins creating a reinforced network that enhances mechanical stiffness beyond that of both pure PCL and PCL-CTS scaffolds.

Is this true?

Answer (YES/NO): NO